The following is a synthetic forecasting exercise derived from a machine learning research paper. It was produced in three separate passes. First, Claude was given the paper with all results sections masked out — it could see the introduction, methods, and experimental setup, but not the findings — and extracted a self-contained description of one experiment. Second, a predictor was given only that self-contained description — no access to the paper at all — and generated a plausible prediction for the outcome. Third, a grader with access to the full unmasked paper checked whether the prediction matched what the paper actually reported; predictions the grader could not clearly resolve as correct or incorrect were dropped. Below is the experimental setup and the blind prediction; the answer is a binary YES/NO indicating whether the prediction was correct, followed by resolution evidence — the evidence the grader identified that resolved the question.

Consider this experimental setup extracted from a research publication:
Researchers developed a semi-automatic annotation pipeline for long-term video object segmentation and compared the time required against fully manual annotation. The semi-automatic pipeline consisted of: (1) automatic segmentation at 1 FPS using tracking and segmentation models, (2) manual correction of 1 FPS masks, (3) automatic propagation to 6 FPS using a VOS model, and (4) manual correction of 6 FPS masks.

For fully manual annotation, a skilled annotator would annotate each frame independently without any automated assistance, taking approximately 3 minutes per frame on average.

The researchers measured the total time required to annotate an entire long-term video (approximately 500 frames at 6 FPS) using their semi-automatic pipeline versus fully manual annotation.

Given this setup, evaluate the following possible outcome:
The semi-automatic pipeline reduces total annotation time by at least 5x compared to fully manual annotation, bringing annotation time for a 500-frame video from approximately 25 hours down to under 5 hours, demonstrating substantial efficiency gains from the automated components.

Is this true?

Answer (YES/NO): YES